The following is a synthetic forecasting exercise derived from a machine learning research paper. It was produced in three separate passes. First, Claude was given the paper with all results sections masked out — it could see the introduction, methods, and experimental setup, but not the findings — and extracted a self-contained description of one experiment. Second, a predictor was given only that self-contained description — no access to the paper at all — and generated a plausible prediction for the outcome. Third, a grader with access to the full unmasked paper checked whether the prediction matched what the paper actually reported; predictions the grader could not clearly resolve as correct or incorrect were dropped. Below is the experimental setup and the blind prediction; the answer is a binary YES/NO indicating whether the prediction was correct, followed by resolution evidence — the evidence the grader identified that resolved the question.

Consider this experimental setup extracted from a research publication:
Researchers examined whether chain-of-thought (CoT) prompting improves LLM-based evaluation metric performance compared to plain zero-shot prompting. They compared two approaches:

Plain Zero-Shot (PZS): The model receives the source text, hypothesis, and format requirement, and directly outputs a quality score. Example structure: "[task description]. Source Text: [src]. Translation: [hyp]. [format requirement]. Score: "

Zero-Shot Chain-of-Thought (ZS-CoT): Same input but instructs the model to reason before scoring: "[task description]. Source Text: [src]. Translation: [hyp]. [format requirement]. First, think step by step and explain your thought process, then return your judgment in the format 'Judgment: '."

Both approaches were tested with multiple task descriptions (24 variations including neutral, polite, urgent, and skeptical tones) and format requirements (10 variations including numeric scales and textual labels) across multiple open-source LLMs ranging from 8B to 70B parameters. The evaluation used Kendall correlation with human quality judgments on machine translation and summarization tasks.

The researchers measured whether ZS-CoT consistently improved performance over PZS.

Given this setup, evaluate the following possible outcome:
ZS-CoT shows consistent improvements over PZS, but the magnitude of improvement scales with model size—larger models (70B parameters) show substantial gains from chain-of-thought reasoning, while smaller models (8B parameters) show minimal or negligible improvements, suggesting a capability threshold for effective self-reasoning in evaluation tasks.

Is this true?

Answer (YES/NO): NO